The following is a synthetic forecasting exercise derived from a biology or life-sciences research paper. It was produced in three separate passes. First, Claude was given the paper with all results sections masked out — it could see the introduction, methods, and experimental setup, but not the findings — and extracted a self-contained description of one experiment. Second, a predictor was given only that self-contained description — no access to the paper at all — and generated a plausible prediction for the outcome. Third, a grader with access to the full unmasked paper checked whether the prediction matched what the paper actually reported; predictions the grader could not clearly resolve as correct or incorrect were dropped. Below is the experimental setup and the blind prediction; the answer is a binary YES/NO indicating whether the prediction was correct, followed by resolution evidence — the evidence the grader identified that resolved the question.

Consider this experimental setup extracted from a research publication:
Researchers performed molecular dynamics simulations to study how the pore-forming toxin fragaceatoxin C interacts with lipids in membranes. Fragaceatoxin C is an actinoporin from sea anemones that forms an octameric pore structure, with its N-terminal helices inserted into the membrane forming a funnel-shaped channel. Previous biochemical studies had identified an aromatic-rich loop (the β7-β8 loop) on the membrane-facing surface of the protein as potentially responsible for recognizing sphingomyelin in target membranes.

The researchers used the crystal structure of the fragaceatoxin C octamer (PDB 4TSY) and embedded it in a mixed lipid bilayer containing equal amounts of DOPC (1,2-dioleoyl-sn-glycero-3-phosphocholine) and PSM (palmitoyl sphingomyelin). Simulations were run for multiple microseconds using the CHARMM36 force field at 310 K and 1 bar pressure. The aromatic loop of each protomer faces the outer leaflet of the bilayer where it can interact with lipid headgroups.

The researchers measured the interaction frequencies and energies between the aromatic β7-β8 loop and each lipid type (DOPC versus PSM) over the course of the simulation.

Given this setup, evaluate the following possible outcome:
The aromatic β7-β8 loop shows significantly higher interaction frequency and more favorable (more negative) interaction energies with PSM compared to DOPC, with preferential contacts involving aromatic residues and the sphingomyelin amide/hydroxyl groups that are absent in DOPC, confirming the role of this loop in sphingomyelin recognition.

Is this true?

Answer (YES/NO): NO